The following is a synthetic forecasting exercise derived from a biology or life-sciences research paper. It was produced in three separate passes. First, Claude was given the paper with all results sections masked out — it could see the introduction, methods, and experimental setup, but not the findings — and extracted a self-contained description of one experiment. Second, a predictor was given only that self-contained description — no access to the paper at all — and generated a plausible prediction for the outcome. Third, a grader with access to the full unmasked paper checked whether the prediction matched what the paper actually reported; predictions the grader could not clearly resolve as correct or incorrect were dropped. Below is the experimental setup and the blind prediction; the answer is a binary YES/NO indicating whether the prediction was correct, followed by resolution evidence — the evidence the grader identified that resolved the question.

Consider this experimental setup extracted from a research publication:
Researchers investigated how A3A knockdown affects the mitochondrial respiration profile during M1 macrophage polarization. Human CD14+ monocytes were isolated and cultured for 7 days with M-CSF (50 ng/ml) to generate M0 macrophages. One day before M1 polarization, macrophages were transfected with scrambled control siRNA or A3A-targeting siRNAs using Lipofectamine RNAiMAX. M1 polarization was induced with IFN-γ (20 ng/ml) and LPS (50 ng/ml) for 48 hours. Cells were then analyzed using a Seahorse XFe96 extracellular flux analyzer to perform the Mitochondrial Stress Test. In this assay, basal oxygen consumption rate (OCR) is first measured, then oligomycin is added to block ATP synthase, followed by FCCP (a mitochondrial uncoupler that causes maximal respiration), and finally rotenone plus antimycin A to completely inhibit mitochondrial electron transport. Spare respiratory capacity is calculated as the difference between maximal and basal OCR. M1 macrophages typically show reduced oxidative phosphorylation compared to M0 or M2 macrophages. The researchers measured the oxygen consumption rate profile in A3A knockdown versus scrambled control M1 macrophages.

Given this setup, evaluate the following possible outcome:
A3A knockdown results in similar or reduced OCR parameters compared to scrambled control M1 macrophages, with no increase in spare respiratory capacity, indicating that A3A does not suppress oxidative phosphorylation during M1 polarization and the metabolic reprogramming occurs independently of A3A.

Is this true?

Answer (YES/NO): NO